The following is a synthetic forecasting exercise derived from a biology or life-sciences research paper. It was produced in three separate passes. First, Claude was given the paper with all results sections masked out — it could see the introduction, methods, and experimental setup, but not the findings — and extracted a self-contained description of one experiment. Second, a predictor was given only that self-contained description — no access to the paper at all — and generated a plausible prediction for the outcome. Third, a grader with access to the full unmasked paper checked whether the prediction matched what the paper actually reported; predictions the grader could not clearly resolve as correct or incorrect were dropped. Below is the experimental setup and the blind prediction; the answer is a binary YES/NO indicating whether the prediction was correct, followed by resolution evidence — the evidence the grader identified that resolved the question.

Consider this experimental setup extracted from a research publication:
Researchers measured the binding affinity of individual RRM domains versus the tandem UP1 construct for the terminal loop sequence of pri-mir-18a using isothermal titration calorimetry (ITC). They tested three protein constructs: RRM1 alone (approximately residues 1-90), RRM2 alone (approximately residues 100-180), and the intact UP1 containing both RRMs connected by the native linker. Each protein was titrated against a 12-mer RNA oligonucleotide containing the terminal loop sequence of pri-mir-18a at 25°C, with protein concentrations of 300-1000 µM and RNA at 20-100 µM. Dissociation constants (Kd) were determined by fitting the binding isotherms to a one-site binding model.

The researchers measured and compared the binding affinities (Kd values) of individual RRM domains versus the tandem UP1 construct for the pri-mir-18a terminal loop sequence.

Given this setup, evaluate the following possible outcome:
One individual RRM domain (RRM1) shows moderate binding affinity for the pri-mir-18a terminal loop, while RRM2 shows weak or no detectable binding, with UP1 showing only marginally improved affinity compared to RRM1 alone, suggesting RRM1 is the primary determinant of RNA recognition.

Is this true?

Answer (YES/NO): NO